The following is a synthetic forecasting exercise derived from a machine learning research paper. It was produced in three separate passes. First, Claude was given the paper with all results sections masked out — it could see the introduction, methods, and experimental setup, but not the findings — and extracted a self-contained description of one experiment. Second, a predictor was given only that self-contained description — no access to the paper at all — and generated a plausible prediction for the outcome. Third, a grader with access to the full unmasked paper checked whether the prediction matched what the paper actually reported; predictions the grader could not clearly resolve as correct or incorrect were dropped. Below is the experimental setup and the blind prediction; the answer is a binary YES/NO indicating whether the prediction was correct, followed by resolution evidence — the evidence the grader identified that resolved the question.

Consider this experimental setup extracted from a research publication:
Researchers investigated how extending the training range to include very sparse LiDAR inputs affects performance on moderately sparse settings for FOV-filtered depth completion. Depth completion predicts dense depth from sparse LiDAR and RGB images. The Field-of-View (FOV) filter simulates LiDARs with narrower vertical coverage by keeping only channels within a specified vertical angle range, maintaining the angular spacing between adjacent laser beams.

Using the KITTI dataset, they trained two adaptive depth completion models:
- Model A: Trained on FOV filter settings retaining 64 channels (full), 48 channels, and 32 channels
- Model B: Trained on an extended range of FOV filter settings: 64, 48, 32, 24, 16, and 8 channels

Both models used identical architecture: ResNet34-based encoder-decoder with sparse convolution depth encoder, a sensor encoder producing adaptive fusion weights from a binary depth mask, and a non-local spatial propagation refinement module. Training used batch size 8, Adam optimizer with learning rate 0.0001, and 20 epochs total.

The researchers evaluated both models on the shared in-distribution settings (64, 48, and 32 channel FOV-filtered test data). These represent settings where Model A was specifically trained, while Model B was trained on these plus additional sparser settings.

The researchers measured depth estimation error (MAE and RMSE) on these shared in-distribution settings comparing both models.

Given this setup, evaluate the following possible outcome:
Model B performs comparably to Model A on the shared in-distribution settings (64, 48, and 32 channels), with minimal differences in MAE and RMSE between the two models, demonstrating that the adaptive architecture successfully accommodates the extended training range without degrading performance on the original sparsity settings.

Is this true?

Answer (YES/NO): NO